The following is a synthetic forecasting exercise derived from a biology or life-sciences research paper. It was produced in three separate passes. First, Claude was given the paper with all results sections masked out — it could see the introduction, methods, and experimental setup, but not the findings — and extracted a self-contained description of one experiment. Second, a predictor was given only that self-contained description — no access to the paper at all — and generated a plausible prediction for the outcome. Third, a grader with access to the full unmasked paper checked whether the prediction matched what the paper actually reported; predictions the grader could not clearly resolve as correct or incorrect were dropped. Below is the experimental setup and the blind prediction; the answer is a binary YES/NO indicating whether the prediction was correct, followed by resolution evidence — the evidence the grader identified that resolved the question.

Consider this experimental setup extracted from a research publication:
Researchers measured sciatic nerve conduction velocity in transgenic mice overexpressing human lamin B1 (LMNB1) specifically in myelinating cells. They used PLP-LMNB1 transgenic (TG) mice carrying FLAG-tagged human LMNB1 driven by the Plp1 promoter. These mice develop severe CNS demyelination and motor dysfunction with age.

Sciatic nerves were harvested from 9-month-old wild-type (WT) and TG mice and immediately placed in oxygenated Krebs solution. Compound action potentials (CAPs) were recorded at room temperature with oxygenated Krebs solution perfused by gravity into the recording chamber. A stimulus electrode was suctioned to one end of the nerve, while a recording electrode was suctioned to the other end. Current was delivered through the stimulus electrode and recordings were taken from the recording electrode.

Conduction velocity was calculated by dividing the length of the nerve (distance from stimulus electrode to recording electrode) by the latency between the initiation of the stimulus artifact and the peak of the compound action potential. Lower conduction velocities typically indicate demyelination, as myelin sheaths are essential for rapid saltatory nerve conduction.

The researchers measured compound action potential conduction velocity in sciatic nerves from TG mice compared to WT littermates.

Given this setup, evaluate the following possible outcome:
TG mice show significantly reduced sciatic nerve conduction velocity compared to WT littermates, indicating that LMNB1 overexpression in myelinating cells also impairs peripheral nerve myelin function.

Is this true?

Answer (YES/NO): YES